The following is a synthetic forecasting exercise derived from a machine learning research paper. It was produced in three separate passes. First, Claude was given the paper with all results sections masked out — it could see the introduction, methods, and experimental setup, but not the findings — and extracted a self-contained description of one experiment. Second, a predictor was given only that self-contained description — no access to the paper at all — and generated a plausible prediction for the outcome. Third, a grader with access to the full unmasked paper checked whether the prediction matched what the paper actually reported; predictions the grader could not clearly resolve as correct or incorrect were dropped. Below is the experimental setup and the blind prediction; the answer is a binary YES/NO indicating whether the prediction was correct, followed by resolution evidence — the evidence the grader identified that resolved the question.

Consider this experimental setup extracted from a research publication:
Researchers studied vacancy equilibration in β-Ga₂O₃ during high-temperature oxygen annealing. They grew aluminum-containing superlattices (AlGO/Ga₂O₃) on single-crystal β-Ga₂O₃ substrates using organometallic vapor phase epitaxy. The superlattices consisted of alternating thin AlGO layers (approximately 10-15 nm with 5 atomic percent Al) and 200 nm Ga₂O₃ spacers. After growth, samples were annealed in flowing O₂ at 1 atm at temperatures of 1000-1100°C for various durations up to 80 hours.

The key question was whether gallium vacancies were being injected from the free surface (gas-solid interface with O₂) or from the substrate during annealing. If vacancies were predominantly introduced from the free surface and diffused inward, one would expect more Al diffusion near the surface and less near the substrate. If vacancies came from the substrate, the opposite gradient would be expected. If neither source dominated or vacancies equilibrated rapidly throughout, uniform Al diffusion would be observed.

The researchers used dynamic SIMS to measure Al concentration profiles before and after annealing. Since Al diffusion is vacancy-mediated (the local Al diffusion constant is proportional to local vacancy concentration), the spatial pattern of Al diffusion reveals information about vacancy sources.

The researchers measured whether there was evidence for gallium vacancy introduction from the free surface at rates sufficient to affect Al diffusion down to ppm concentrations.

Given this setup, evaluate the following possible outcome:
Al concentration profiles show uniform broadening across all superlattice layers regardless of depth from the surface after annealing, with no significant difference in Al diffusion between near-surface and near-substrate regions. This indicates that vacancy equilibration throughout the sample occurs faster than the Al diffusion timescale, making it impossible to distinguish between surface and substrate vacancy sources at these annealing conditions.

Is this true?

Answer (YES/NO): NO